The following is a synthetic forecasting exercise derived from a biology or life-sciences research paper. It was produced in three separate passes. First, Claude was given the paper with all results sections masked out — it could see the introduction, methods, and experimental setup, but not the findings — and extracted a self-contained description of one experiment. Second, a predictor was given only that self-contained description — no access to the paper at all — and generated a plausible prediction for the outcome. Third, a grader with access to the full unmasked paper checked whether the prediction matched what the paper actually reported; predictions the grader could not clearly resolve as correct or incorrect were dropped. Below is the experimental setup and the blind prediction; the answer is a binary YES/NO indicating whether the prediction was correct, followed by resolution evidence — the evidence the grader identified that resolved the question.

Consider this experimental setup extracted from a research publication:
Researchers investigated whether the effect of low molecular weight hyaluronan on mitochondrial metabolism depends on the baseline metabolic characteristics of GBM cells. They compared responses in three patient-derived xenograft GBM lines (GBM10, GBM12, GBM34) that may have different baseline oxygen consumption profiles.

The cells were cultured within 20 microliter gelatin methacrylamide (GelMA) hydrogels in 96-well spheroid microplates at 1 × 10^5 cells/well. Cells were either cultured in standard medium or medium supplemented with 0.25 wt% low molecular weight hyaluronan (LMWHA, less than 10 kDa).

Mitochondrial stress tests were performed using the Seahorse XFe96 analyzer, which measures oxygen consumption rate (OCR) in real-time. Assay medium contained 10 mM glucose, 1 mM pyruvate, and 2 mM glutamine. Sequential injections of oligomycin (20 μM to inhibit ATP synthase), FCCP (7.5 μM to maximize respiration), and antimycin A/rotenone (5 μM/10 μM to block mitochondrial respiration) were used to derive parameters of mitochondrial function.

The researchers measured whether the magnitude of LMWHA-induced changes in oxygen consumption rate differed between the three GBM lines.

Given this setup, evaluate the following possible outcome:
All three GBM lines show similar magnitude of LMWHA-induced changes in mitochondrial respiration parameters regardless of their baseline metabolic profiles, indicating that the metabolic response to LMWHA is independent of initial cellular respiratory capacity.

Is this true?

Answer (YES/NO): NO